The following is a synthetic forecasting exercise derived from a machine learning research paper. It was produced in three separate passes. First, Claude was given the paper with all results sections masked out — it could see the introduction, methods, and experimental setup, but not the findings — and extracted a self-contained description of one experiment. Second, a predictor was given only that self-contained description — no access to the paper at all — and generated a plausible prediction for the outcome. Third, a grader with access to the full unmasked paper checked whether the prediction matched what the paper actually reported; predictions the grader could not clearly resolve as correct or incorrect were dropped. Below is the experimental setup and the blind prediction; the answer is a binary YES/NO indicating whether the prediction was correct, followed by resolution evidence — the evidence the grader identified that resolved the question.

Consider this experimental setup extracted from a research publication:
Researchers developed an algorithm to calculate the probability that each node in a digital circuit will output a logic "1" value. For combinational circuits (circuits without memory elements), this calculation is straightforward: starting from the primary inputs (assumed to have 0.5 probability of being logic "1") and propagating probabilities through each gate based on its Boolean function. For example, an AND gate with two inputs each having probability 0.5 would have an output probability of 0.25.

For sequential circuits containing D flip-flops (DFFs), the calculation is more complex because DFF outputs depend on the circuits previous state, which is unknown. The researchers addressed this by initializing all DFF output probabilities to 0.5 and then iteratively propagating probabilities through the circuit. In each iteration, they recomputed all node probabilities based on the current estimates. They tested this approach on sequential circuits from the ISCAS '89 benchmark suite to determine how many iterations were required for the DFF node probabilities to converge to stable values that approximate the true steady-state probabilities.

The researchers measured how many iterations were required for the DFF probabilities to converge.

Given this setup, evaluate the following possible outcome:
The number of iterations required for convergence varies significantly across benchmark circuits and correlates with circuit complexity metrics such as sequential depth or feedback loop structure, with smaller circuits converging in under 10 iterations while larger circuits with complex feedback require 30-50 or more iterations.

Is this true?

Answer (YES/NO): NO